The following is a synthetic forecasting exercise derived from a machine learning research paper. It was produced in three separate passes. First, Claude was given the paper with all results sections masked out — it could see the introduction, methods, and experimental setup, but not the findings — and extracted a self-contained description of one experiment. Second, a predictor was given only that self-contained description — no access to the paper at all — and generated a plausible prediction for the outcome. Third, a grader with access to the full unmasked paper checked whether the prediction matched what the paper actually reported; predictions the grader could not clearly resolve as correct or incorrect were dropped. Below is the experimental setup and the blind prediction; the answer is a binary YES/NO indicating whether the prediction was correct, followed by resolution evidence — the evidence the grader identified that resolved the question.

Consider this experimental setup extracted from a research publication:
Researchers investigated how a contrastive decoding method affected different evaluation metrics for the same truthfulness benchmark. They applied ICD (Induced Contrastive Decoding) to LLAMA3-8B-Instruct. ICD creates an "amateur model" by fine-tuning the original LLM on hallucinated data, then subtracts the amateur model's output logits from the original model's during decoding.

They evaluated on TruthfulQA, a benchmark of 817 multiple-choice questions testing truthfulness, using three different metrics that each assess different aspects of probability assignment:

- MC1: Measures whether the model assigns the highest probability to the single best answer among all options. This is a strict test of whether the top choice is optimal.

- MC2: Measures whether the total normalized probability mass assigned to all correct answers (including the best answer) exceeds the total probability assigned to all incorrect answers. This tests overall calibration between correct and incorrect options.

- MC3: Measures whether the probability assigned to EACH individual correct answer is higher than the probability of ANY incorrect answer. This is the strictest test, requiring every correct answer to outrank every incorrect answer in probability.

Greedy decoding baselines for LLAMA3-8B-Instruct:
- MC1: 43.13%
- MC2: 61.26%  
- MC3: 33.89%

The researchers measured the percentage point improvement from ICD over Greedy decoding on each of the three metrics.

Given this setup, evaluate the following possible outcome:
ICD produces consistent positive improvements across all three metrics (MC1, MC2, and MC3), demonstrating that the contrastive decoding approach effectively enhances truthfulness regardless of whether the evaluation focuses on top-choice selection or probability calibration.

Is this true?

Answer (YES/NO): YES